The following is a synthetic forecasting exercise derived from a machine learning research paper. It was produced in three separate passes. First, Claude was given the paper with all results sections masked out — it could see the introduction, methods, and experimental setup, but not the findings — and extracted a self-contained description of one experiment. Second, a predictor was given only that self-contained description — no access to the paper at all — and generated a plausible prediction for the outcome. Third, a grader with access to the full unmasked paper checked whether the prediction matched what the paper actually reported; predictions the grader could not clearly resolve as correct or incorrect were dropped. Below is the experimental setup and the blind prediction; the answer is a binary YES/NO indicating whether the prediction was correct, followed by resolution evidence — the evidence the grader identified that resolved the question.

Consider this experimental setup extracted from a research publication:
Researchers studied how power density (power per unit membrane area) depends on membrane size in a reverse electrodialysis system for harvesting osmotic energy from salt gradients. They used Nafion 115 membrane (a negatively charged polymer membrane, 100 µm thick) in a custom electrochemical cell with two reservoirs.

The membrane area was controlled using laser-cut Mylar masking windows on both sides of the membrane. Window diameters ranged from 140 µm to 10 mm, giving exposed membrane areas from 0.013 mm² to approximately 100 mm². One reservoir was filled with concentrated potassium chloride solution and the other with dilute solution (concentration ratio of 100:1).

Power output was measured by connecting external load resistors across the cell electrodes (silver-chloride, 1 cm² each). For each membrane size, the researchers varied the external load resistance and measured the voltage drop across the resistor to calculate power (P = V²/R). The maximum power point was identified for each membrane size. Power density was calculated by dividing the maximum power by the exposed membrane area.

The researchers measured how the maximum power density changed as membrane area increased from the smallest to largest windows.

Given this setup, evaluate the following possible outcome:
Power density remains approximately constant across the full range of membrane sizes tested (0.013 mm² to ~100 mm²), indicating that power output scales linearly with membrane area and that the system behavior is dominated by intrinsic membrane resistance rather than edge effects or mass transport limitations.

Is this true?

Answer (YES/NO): NO